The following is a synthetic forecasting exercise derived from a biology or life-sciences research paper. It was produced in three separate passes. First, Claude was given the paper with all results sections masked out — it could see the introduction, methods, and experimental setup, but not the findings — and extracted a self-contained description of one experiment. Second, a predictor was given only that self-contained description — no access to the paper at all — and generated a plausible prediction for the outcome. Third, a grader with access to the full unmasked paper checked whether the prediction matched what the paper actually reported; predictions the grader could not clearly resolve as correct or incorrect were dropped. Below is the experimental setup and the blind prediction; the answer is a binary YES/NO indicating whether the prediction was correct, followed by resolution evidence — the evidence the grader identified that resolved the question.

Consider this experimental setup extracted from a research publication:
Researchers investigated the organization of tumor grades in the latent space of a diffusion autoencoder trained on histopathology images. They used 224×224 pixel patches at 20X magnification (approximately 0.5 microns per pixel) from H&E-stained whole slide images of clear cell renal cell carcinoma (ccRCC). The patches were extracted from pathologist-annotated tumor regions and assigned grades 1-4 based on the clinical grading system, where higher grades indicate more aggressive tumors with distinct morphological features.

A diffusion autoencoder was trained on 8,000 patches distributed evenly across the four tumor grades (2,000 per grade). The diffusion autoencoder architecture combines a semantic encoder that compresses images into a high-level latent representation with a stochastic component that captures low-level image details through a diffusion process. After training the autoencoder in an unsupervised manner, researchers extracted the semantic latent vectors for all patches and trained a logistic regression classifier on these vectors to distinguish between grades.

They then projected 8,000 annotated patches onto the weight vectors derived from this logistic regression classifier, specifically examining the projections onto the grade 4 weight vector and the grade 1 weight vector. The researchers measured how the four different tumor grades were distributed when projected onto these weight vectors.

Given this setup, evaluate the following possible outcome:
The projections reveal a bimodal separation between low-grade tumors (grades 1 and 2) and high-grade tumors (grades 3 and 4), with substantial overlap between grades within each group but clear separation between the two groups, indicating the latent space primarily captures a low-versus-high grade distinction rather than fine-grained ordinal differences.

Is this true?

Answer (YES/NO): NO